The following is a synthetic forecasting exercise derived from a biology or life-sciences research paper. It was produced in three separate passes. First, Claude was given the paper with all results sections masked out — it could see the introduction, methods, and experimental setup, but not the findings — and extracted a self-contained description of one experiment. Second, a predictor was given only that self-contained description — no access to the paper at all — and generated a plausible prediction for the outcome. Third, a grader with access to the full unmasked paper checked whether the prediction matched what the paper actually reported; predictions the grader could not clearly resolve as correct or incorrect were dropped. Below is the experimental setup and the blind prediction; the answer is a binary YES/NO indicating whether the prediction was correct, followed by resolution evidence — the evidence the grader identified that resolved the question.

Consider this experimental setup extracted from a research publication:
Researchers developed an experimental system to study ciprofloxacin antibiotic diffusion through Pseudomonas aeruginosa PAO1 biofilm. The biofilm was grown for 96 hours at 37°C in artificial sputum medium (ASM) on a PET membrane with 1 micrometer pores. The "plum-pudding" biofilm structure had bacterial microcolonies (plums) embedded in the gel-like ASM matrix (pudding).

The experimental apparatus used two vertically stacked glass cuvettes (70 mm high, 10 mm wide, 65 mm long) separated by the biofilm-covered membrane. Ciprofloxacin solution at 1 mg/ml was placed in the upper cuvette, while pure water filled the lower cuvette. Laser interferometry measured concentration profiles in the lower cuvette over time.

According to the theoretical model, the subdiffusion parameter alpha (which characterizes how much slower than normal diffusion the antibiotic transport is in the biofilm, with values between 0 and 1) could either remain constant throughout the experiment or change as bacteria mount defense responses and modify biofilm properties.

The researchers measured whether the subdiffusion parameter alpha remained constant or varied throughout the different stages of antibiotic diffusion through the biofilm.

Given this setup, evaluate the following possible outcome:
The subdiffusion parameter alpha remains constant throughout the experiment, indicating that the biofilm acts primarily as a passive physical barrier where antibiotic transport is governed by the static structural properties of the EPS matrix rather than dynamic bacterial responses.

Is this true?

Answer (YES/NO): NO